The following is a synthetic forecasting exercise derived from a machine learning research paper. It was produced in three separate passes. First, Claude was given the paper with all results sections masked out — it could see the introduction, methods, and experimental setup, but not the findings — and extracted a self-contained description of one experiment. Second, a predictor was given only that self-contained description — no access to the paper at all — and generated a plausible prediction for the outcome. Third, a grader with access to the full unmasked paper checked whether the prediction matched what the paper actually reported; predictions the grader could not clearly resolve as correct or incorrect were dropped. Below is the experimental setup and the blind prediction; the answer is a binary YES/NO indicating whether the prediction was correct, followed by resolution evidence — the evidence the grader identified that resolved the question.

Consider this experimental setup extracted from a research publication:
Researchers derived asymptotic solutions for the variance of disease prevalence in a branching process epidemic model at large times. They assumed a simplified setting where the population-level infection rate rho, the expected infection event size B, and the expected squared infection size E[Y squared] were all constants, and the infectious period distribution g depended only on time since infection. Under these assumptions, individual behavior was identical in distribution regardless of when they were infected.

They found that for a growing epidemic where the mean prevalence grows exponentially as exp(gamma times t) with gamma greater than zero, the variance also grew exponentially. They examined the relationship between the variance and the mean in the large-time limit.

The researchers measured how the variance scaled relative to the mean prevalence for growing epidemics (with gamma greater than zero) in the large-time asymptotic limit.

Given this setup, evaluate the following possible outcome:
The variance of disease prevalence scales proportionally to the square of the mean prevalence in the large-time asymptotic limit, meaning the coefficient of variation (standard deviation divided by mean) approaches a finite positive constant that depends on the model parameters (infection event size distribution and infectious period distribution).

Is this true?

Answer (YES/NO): YES